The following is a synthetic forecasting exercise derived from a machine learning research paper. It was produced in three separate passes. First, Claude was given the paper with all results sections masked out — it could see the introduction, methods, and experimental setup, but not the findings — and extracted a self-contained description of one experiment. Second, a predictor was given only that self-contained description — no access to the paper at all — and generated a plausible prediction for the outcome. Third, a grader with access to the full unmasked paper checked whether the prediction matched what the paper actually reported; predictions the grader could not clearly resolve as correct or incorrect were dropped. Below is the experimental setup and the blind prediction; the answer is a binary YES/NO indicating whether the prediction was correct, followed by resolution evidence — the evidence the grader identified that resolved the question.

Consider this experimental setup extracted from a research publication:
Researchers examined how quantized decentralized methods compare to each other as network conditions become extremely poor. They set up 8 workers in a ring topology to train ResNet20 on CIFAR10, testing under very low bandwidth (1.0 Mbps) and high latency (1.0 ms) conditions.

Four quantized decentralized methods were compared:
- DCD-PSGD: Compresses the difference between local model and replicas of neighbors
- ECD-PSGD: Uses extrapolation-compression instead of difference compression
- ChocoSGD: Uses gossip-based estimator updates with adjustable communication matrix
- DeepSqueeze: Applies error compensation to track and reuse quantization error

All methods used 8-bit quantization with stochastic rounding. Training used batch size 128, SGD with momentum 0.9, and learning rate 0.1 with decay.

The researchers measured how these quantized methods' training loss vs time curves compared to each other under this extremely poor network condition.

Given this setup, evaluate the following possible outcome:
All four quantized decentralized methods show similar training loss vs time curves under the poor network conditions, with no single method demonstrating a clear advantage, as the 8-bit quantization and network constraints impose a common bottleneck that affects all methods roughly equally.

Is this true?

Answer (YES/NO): YES